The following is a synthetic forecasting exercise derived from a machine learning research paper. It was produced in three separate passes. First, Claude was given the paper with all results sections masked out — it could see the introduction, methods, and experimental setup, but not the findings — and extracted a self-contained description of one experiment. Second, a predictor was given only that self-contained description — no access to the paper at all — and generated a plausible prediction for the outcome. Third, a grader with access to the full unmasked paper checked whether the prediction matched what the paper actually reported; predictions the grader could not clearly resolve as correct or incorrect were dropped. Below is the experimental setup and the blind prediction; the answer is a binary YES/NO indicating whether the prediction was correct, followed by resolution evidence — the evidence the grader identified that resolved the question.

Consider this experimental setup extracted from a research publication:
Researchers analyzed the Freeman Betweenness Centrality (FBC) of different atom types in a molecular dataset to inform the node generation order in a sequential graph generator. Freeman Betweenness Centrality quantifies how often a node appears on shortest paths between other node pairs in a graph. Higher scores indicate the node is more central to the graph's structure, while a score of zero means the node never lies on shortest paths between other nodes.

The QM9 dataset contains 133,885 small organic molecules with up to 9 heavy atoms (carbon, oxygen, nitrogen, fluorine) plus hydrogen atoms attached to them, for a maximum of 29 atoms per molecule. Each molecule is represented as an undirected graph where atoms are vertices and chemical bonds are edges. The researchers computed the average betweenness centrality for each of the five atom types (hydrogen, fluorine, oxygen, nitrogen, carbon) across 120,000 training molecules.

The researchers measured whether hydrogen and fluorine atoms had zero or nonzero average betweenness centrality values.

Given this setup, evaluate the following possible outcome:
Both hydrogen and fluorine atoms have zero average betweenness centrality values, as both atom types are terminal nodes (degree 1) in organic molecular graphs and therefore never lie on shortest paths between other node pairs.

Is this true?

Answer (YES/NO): YES